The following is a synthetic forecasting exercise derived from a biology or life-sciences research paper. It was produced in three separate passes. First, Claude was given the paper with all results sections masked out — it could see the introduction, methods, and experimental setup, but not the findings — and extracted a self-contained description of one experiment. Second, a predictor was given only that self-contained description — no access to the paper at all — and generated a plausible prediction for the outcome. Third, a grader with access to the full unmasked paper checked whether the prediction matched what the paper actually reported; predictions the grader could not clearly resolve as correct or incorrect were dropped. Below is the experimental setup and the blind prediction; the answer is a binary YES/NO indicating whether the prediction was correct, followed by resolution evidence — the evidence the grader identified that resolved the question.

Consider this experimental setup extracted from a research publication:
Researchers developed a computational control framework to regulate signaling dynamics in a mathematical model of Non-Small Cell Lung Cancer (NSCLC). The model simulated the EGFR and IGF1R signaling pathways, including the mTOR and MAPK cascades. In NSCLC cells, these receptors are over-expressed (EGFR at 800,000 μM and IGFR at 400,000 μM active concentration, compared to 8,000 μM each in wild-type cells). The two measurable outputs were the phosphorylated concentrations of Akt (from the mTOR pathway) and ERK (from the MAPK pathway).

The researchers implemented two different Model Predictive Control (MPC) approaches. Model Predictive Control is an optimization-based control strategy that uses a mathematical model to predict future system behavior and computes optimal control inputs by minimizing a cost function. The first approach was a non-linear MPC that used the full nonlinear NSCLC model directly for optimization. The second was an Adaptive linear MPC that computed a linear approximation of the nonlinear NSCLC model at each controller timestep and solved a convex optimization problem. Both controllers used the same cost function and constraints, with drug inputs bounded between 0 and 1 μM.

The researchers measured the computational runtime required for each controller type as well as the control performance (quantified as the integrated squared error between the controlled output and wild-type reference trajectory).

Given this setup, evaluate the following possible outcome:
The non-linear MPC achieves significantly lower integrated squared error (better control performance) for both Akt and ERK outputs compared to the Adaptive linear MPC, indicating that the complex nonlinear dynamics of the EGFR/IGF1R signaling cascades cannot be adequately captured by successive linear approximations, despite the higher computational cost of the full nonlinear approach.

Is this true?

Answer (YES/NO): NO